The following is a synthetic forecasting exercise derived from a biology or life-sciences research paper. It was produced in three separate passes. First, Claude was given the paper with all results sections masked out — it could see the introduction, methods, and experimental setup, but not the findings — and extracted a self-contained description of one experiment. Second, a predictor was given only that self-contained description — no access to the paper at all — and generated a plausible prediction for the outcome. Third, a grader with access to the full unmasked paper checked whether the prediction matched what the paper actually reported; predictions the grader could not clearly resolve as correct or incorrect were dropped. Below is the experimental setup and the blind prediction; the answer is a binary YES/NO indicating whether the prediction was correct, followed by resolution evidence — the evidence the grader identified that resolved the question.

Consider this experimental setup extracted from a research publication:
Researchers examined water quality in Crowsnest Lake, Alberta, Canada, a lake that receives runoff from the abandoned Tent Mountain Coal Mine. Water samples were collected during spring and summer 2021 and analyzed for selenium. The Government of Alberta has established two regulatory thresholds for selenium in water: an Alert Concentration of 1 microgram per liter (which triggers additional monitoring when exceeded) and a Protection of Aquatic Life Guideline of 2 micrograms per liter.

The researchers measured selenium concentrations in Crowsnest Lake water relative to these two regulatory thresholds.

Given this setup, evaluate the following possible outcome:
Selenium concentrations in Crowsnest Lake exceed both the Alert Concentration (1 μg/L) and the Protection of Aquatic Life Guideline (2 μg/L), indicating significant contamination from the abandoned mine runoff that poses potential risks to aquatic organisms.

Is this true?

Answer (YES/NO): NO